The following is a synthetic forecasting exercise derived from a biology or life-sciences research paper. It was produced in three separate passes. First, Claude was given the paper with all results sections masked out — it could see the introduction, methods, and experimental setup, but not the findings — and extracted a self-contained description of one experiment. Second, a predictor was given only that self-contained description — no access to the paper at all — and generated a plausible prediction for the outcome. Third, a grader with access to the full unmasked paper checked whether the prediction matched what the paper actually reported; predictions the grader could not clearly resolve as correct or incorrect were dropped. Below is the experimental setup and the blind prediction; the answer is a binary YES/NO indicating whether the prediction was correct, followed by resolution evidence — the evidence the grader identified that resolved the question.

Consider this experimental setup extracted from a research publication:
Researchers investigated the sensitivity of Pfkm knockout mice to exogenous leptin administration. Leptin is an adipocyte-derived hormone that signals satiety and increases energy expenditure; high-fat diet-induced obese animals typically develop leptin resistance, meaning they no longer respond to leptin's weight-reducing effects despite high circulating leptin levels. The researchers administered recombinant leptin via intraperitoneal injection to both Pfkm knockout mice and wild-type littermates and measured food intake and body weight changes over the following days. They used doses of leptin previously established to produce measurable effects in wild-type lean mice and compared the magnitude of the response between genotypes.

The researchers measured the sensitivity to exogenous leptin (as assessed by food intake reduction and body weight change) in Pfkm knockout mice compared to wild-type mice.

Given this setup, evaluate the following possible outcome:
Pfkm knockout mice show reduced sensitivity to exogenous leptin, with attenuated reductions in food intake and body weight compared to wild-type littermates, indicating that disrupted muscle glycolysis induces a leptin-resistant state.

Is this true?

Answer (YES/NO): NO